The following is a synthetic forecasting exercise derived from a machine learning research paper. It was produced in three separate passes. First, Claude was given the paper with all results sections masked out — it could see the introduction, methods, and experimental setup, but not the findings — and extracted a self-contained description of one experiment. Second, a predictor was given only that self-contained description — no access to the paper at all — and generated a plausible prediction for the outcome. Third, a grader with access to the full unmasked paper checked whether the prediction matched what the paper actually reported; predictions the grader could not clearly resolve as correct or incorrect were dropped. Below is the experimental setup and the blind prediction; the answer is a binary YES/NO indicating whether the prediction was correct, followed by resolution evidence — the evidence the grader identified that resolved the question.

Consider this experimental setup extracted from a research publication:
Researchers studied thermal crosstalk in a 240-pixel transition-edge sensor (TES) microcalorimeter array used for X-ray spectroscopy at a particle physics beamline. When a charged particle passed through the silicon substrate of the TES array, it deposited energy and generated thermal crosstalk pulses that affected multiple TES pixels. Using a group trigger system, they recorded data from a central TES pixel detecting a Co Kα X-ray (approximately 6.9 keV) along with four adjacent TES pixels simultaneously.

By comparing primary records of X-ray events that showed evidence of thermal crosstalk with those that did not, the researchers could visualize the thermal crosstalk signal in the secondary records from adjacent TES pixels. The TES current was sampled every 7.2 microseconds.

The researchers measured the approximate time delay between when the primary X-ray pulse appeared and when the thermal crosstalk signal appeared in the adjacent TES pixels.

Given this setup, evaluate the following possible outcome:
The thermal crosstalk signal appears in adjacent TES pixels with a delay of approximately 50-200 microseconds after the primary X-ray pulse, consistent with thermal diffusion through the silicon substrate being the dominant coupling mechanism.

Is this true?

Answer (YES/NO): NO